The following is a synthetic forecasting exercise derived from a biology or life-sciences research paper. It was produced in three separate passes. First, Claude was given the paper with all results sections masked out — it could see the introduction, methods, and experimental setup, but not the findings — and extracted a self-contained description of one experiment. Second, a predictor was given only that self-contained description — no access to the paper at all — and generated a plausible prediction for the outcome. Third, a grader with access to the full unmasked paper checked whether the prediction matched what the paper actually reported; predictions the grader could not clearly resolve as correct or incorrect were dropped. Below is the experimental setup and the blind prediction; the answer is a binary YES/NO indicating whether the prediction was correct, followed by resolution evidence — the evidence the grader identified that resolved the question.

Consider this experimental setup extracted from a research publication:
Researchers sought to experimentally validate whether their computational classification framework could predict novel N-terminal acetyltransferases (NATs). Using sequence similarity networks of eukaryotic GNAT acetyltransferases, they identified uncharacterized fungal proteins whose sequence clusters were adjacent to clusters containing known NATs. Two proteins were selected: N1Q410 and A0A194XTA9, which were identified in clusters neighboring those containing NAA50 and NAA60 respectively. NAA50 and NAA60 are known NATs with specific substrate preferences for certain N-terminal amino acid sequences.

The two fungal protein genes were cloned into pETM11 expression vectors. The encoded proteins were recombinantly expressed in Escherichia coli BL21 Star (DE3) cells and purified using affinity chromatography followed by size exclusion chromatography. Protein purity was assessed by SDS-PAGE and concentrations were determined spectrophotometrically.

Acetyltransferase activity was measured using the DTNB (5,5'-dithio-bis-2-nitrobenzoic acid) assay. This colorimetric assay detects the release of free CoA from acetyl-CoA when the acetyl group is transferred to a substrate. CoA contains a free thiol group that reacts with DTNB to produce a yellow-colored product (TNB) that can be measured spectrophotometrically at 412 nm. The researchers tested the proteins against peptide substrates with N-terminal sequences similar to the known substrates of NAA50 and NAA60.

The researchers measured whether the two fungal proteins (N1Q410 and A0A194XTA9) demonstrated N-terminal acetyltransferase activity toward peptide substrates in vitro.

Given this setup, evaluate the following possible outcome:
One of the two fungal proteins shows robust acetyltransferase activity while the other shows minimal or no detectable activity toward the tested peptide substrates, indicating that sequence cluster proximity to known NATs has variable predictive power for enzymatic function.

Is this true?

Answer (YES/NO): NO